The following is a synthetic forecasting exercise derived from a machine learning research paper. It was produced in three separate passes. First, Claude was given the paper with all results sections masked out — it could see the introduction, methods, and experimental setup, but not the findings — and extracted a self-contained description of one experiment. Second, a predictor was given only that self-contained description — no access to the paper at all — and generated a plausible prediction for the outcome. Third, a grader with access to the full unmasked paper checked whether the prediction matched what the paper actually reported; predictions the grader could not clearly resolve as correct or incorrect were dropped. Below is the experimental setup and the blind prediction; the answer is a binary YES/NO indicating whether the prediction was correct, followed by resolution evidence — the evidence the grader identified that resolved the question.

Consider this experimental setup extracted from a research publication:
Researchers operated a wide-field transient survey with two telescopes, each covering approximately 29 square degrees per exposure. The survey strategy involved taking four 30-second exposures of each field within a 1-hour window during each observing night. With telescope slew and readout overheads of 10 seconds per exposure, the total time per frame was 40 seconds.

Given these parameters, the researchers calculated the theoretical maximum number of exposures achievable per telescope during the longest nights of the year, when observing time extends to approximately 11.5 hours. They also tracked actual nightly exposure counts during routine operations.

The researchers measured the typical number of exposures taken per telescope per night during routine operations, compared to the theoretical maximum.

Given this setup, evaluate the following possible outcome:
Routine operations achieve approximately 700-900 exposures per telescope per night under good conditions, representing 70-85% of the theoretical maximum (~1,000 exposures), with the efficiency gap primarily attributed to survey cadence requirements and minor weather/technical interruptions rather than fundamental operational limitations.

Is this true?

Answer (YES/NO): NO